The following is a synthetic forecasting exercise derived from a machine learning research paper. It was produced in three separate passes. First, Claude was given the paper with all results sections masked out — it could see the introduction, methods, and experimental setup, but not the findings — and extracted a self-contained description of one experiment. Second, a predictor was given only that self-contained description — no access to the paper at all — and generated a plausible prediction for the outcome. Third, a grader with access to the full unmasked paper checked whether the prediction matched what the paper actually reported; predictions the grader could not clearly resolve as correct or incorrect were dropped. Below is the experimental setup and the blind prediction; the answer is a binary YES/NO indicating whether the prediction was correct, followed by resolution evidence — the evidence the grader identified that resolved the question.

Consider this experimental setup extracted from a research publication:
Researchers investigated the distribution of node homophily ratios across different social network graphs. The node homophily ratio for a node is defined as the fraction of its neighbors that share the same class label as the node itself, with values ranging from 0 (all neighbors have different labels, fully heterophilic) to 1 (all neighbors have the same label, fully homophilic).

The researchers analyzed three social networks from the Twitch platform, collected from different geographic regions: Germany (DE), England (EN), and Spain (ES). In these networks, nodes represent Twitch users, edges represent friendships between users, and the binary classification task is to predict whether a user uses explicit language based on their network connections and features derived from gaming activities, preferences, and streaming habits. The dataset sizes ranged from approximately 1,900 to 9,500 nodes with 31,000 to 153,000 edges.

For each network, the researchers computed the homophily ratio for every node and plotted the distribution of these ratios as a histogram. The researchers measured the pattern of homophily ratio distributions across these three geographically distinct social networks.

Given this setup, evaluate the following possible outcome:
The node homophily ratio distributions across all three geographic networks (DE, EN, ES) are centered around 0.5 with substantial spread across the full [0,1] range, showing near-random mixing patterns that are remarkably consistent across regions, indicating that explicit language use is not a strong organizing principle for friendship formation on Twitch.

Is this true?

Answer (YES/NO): NO